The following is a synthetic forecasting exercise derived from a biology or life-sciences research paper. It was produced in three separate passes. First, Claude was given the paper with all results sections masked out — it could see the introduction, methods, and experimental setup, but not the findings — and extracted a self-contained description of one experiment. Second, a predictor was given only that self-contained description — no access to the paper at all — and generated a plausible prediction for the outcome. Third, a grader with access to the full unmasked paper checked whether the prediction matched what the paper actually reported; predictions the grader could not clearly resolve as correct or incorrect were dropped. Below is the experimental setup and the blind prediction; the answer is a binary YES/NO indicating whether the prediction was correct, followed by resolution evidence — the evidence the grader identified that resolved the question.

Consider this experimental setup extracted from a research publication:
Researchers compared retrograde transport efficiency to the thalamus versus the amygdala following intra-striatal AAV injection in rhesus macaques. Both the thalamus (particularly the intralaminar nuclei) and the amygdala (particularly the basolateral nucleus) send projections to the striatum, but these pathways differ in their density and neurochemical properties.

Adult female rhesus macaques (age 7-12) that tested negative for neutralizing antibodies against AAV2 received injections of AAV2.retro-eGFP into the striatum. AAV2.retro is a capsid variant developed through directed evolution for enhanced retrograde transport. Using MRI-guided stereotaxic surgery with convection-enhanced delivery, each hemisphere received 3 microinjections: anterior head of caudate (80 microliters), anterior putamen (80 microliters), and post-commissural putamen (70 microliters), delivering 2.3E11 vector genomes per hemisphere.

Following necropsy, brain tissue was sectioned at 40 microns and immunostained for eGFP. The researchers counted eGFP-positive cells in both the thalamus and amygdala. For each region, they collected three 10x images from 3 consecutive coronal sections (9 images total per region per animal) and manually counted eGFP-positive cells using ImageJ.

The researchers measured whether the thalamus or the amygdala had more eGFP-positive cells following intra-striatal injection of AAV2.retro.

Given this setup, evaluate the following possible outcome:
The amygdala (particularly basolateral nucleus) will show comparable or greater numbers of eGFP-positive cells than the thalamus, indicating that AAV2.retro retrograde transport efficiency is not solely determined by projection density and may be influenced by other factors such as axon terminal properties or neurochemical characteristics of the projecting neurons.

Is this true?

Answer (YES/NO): YES